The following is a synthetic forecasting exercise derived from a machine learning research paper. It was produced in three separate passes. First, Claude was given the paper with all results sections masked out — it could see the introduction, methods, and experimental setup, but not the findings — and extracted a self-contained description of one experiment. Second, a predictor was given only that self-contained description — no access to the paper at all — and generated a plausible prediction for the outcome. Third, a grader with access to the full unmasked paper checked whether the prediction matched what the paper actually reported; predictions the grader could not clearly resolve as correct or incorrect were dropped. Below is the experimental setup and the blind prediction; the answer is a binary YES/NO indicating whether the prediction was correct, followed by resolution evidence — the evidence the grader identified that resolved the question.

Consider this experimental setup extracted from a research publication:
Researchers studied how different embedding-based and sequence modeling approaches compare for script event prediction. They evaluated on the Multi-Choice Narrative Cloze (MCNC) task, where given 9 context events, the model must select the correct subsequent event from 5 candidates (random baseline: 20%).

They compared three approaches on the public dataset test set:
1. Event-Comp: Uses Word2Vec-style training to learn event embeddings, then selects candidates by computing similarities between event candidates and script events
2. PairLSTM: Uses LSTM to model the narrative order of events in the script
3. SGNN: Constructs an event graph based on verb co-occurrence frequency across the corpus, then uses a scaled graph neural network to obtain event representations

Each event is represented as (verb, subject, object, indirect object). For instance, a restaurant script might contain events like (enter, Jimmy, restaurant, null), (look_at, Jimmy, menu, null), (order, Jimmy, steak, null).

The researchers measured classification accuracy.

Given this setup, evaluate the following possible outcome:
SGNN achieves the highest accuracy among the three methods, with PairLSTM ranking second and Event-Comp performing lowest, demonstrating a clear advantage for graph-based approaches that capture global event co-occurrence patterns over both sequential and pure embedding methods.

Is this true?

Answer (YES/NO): YES